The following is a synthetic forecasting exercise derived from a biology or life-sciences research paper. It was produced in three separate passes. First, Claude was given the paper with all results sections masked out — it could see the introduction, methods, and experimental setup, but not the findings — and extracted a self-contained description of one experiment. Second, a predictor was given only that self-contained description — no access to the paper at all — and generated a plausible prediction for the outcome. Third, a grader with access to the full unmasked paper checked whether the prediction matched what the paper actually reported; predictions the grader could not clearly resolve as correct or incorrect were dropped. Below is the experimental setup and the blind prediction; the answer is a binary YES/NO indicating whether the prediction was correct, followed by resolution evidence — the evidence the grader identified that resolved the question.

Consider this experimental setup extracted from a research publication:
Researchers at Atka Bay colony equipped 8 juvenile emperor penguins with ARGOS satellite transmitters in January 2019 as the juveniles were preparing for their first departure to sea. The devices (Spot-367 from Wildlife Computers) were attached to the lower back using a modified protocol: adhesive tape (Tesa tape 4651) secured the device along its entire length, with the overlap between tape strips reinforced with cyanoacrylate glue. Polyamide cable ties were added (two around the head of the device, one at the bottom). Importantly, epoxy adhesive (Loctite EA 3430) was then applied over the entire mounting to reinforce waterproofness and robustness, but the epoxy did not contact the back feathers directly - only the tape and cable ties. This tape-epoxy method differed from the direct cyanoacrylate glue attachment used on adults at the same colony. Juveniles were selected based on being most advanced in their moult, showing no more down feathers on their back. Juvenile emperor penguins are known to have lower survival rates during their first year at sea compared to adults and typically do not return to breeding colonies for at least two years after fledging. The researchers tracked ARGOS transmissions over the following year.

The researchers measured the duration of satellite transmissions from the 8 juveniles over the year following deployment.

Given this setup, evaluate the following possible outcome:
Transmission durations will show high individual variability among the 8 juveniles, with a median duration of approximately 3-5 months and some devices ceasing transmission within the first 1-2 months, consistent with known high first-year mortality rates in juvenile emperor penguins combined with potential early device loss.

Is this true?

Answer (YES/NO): NO